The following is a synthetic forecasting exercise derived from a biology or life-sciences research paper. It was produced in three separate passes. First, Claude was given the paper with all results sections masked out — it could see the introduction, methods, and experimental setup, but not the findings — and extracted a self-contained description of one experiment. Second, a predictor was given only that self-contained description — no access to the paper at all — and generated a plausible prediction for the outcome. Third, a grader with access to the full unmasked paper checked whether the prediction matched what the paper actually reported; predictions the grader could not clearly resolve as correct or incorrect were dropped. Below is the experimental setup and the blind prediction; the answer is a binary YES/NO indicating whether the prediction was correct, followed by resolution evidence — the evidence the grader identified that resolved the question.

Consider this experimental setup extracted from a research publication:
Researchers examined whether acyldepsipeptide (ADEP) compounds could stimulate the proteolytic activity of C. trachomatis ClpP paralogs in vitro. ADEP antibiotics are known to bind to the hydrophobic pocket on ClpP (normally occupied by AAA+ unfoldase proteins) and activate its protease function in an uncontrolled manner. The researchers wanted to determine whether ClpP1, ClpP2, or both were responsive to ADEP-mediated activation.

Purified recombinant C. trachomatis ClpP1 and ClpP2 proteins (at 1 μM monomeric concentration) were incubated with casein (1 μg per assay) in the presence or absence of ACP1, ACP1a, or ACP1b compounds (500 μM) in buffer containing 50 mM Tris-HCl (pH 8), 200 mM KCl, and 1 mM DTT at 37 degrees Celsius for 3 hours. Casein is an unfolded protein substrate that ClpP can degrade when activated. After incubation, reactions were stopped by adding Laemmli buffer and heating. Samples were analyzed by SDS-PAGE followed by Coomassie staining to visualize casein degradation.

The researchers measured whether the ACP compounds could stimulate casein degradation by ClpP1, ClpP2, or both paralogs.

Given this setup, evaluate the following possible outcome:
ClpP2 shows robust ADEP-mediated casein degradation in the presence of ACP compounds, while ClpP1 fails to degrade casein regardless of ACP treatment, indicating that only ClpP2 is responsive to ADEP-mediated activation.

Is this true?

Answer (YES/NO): YES